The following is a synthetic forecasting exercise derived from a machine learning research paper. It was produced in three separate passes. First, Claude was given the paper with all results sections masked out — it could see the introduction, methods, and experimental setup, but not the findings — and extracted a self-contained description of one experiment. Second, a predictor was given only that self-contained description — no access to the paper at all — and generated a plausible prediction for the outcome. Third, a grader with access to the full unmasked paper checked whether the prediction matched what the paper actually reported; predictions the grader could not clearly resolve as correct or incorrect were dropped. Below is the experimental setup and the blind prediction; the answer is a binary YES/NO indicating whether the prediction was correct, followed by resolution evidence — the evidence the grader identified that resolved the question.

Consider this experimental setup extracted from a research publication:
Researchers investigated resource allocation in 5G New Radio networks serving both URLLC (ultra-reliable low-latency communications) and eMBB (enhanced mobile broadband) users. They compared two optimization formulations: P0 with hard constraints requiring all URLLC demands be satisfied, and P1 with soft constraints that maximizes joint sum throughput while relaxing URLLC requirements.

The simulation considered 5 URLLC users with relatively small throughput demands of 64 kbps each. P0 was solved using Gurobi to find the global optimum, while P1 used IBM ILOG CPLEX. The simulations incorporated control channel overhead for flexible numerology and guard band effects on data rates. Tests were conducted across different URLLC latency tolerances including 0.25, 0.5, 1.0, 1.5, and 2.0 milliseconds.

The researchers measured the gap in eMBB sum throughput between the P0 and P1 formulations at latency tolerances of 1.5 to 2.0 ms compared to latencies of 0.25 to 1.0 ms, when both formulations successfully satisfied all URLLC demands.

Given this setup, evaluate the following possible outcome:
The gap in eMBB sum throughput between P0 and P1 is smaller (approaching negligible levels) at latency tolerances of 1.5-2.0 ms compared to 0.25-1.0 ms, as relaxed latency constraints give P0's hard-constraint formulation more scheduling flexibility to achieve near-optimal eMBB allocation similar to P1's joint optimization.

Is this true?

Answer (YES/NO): NO